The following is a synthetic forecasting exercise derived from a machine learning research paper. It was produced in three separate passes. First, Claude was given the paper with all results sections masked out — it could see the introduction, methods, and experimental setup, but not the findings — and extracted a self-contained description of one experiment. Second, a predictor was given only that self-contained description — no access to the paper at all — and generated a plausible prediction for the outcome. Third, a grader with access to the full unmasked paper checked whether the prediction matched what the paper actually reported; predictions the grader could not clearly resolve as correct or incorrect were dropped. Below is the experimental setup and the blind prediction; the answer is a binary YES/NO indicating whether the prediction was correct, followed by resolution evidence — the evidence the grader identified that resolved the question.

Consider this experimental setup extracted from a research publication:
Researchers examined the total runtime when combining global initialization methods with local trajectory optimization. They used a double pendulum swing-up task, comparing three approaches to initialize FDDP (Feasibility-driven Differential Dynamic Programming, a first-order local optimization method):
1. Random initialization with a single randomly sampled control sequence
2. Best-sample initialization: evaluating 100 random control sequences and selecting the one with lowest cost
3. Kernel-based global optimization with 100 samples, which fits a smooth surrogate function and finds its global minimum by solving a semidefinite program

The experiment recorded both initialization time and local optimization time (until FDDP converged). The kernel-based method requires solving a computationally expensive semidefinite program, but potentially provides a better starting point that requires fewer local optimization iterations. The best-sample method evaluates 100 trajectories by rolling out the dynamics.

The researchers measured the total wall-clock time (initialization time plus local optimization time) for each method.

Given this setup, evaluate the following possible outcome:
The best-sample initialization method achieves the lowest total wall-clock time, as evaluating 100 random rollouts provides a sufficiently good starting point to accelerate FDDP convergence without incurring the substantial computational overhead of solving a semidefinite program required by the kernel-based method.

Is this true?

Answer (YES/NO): NO